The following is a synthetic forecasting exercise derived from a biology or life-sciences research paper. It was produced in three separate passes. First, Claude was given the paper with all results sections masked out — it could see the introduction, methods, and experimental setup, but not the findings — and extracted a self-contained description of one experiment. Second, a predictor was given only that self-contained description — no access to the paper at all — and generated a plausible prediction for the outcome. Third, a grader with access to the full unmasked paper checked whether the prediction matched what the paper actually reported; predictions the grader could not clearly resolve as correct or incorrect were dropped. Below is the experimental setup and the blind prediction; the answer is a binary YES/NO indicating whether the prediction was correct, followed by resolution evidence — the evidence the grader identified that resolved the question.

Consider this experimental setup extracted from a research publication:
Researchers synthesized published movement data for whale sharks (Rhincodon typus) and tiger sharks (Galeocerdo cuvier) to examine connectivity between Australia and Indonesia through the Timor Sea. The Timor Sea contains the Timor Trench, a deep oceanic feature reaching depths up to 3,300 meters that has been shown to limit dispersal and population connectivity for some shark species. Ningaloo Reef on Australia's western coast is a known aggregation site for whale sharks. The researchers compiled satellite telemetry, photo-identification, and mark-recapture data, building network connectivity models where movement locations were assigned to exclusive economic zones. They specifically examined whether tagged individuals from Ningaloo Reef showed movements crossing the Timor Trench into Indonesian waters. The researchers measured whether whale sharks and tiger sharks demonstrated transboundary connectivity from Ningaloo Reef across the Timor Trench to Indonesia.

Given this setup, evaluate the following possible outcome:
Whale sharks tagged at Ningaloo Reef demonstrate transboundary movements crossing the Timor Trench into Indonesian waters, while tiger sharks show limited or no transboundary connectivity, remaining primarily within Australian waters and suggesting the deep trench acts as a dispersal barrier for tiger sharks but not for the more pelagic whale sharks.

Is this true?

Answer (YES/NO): NO